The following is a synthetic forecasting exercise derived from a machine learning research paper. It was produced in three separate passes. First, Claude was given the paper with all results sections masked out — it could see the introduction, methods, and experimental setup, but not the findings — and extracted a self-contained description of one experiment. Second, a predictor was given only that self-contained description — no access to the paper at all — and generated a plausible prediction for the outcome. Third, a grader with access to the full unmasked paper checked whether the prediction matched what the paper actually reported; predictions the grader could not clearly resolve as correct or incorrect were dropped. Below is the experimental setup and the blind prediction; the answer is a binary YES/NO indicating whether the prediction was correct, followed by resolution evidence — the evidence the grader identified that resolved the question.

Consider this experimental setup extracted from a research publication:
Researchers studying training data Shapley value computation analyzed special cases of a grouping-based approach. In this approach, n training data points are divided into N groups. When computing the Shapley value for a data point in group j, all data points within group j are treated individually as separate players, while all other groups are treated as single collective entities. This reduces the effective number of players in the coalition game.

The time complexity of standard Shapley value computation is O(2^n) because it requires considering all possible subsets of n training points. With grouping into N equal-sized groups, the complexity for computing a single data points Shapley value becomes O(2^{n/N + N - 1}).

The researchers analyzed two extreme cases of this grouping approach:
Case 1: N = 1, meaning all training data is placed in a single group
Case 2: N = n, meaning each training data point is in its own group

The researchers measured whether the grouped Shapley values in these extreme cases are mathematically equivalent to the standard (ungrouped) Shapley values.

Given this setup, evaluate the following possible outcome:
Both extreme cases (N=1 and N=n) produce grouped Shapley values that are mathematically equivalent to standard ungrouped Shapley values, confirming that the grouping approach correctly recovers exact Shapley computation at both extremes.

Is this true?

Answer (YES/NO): YES